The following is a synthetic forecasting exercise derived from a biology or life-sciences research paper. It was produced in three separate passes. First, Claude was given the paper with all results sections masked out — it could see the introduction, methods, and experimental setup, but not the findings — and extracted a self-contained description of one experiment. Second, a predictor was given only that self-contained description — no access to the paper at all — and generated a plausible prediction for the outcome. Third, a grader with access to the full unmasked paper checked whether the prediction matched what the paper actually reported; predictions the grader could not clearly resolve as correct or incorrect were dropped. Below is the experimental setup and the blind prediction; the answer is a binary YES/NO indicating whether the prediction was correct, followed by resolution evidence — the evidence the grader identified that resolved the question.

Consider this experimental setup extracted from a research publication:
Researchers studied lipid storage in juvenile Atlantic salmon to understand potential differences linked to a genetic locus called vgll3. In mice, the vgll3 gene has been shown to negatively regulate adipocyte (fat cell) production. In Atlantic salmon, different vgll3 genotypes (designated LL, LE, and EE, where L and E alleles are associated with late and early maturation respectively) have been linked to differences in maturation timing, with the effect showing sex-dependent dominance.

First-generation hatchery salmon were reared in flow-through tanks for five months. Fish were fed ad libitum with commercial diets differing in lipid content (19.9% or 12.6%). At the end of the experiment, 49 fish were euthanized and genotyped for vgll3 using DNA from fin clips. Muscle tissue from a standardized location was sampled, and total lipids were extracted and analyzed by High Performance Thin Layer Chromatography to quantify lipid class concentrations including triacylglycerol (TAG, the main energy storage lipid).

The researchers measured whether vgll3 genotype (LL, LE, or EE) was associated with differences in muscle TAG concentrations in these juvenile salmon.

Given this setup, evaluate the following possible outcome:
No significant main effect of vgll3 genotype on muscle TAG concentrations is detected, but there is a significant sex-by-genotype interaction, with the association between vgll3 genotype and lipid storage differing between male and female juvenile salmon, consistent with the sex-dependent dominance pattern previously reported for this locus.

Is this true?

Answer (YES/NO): NO